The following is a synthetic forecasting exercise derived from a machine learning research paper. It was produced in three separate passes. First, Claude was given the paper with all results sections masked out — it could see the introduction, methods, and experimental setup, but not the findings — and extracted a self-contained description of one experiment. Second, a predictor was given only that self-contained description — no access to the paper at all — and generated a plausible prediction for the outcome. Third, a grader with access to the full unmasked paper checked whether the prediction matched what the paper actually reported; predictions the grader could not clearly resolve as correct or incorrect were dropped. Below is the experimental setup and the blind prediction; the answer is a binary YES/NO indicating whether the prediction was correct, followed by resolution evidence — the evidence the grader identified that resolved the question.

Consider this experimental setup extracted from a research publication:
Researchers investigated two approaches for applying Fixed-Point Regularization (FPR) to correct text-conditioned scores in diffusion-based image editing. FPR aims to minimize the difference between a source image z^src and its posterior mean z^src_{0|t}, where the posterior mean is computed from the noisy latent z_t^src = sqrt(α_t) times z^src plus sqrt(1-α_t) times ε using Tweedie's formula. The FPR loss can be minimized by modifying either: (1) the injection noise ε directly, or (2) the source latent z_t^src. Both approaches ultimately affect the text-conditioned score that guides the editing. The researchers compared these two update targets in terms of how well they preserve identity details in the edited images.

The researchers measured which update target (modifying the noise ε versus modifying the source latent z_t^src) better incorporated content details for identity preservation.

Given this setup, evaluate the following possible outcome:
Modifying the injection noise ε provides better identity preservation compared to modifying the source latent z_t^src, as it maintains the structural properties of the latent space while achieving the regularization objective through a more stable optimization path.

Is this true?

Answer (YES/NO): NO